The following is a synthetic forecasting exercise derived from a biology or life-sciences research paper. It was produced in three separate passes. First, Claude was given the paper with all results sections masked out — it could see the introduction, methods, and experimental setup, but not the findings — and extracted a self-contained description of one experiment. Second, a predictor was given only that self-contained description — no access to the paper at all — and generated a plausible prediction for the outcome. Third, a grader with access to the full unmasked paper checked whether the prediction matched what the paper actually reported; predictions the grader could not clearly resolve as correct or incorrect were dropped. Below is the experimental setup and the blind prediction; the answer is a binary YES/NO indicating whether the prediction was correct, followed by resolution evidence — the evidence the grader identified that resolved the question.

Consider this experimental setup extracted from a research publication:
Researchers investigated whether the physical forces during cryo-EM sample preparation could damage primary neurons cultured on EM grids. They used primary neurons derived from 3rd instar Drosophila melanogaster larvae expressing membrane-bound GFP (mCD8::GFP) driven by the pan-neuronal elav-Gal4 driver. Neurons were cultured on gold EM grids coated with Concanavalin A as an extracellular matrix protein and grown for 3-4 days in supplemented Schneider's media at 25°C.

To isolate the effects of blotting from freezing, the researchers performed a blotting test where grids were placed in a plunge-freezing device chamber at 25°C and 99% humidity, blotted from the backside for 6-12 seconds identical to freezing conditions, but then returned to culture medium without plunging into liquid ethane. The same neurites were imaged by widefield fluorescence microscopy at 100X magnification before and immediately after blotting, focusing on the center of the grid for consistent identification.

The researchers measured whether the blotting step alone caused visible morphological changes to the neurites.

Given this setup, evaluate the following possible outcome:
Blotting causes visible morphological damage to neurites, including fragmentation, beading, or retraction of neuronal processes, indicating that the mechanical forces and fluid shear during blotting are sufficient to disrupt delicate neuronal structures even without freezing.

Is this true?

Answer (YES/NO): YES